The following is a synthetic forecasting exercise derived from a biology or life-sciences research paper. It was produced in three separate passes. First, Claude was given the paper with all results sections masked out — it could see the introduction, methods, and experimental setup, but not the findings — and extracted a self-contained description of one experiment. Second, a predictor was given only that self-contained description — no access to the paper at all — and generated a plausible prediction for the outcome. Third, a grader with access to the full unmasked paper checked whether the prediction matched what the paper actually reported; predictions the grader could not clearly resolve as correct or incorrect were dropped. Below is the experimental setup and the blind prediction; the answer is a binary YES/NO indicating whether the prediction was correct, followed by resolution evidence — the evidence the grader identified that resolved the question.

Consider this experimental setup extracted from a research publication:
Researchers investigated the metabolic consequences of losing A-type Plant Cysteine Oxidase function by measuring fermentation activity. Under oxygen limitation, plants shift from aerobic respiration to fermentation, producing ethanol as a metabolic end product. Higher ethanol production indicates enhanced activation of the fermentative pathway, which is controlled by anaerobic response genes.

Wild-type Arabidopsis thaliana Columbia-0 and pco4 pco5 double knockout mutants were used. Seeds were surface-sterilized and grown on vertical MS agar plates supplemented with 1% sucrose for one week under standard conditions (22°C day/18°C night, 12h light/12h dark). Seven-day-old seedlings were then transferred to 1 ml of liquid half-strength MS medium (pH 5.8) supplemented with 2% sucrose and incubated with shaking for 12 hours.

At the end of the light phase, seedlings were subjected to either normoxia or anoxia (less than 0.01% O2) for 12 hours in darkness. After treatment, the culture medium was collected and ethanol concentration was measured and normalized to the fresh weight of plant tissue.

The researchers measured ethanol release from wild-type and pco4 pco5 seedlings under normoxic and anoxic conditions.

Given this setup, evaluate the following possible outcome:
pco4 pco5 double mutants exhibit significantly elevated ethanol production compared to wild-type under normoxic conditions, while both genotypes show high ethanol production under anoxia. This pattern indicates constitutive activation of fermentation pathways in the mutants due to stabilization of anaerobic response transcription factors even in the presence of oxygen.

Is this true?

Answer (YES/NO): YES